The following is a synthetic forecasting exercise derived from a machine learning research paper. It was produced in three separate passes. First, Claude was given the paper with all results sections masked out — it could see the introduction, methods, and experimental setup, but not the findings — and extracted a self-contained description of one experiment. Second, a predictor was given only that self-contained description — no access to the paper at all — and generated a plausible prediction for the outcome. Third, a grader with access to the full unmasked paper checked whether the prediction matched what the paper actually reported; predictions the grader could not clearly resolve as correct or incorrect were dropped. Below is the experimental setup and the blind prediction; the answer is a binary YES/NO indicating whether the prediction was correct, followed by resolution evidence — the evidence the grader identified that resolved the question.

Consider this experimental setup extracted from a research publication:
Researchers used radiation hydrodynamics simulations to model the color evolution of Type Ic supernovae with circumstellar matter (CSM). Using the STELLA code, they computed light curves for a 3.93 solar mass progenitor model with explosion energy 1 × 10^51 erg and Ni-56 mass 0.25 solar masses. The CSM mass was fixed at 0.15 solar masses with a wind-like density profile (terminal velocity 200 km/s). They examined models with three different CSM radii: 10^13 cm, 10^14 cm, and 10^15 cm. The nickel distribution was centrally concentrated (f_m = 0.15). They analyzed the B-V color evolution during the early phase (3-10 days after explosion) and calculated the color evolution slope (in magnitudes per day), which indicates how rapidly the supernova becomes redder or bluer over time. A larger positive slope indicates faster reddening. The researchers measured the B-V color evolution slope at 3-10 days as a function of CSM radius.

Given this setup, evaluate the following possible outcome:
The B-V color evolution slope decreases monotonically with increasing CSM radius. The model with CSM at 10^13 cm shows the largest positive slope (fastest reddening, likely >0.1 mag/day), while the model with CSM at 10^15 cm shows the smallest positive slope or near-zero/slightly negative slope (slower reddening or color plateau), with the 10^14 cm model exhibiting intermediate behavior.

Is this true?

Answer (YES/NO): YES